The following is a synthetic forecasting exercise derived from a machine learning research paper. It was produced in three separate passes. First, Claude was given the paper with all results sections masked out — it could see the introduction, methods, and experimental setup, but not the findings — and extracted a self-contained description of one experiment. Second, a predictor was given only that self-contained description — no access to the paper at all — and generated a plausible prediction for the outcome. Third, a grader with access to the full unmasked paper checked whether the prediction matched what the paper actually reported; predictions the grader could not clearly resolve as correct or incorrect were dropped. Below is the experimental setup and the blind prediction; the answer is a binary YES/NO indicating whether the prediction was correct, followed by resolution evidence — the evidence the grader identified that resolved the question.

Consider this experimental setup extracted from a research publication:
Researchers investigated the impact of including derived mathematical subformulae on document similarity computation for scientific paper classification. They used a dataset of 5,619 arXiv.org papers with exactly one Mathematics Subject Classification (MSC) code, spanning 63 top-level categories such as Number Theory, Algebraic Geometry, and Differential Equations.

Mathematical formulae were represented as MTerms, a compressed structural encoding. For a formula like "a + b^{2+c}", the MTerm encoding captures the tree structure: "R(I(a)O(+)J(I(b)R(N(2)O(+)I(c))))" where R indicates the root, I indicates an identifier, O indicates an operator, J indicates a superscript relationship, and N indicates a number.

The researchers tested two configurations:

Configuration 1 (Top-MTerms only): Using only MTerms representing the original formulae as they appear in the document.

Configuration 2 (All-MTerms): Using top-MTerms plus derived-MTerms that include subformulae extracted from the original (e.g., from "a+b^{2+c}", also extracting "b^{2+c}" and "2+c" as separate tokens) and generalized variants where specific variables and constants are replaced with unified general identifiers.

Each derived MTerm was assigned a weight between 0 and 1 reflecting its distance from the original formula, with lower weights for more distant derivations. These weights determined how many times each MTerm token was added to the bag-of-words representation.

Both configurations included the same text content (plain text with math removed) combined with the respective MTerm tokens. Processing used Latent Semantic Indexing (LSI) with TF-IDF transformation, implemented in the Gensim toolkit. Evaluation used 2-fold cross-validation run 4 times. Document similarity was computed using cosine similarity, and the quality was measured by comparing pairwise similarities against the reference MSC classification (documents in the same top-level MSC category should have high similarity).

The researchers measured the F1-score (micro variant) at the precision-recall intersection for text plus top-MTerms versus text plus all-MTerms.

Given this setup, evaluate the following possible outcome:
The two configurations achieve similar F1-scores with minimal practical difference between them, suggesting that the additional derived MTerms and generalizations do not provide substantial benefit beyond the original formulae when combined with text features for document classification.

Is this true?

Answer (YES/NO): NO